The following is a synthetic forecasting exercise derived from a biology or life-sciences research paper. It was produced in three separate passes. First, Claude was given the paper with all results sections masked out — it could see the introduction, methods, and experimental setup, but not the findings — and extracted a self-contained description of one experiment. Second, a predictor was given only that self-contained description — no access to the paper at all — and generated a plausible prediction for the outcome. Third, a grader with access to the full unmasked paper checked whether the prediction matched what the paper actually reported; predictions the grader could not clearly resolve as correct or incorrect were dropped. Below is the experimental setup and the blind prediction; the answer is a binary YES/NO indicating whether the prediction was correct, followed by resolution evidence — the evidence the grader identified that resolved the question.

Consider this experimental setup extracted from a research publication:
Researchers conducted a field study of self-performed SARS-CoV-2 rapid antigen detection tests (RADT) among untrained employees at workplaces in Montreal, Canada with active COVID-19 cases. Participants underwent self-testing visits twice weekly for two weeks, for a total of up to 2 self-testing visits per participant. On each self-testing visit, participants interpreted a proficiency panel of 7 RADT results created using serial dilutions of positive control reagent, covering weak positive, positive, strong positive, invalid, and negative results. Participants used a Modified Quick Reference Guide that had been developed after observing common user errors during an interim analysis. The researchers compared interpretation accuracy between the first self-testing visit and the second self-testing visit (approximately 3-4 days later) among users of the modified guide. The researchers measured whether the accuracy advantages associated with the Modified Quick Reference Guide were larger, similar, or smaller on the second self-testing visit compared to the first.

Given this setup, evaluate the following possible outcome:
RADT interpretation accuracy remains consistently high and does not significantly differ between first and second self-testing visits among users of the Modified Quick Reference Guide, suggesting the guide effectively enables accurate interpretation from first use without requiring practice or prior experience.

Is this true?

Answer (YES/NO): YES